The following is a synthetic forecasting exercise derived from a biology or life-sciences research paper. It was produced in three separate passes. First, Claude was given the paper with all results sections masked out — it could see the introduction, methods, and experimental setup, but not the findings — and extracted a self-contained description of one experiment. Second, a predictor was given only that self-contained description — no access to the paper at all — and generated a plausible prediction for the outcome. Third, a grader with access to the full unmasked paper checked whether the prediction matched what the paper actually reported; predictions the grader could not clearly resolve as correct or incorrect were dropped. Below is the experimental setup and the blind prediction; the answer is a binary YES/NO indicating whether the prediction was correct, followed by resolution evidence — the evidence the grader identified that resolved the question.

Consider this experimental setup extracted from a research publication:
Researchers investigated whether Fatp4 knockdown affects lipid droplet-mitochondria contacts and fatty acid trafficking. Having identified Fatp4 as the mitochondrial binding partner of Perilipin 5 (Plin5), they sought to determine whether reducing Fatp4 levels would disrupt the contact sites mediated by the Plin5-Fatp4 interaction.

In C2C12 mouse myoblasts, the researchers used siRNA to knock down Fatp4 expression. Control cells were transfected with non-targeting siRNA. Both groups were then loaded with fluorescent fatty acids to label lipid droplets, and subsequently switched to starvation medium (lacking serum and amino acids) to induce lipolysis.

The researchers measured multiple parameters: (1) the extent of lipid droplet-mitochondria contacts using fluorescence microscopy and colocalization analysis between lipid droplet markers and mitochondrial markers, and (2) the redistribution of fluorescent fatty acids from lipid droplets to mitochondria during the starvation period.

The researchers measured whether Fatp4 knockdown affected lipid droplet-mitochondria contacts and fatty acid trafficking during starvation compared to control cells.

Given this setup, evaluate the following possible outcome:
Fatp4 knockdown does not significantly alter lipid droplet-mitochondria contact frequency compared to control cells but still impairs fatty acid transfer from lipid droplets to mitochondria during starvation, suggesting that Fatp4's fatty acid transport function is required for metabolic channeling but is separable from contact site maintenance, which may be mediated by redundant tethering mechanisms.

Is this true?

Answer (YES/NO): NO